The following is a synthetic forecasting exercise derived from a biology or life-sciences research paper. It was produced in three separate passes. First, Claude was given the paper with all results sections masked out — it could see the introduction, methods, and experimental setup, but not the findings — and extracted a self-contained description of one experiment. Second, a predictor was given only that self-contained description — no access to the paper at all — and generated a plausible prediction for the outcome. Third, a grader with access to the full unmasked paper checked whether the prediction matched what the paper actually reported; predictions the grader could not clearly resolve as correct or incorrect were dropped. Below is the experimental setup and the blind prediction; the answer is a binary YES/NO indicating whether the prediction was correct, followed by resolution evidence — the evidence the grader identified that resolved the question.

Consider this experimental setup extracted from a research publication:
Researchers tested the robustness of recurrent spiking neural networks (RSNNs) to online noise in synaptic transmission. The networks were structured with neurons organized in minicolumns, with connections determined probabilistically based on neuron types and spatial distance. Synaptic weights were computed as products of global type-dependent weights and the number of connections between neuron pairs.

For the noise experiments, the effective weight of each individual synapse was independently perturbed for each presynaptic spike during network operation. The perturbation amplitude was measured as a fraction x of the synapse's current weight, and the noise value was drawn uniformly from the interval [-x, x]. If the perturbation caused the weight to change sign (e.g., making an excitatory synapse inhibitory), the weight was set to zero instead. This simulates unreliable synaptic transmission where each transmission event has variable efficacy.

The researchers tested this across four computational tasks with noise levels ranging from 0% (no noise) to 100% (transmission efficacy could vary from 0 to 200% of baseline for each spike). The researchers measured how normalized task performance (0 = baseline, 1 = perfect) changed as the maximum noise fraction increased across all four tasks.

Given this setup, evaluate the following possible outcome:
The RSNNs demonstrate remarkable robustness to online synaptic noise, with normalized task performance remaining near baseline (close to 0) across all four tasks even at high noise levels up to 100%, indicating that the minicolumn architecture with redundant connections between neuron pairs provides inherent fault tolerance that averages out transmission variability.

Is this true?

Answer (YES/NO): NO